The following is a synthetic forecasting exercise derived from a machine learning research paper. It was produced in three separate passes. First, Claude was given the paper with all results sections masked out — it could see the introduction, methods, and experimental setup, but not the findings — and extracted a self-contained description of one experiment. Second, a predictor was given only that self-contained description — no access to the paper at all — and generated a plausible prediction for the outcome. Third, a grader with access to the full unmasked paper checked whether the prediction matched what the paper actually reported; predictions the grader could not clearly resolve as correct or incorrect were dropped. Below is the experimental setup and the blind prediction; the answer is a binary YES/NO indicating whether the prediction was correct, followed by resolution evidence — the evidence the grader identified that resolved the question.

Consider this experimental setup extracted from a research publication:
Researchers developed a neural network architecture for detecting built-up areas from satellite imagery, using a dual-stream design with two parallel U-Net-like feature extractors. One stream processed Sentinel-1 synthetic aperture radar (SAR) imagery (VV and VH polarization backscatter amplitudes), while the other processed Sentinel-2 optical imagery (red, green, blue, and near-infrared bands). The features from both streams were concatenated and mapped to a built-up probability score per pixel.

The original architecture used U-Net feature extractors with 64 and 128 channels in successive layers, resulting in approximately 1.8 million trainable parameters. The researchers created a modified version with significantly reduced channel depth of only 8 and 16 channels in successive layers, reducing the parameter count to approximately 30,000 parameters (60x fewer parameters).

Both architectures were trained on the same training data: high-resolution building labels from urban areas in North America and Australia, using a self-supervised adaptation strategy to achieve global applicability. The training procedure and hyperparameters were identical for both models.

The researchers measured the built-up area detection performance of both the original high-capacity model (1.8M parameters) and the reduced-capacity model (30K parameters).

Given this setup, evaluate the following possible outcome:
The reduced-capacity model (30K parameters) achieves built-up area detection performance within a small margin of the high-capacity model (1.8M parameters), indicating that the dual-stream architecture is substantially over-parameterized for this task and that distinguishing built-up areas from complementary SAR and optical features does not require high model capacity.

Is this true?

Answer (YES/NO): YES